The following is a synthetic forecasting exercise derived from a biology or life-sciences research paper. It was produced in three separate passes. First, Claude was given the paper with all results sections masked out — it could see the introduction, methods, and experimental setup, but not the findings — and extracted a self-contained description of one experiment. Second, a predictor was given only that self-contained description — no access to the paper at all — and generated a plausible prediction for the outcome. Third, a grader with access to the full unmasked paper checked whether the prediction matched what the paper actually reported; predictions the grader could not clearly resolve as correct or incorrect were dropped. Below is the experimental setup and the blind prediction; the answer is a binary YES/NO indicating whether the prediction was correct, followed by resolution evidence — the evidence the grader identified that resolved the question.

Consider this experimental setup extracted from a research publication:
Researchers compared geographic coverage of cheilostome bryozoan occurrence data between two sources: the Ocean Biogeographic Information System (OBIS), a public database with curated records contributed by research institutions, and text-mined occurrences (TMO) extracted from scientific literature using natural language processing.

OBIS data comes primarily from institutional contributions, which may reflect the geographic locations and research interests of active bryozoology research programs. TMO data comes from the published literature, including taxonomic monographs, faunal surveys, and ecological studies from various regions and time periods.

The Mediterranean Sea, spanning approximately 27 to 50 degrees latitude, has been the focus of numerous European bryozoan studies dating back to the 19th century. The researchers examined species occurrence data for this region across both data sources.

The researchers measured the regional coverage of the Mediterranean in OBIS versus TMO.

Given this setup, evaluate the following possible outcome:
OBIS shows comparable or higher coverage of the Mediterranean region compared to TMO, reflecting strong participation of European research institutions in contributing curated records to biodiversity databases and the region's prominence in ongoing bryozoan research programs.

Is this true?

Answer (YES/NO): NO